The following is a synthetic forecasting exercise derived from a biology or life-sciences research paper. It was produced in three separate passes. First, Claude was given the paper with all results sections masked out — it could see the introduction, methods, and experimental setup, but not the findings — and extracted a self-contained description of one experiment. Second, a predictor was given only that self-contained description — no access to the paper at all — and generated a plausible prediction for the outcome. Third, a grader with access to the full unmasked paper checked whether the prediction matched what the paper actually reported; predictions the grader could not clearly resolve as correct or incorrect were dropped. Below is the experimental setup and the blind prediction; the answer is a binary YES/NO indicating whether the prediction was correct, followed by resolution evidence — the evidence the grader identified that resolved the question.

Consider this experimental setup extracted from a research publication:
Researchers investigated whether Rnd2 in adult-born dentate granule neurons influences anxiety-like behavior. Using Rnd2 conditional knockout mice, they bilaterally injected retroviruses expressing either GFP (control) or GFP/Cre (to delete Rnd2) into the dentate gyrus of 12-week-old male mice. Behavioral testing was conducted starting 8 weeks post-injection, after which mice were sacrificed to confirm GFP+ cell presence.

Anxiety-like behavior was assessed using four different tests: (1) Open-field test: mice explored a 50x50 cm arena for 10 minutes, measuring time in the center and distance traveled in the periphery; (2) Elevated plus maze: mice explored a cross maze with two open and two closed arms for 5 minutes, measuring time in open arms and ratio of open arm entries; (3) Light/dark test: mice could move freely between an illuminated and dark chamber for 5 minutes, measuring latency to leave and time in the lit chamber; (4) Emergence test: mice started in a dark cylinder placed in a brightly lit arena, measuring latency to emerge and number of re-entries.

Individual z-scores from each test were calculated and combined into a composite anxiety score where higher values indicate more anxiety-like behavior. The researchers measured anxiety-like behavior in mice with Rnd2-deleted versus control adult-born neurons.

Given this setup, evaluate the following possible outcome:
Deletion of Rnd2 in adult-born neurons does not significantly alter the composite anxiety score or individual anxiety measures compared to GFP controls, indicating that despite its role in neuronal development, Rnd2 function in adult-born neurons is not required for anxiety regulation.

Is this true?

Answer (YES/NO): NO